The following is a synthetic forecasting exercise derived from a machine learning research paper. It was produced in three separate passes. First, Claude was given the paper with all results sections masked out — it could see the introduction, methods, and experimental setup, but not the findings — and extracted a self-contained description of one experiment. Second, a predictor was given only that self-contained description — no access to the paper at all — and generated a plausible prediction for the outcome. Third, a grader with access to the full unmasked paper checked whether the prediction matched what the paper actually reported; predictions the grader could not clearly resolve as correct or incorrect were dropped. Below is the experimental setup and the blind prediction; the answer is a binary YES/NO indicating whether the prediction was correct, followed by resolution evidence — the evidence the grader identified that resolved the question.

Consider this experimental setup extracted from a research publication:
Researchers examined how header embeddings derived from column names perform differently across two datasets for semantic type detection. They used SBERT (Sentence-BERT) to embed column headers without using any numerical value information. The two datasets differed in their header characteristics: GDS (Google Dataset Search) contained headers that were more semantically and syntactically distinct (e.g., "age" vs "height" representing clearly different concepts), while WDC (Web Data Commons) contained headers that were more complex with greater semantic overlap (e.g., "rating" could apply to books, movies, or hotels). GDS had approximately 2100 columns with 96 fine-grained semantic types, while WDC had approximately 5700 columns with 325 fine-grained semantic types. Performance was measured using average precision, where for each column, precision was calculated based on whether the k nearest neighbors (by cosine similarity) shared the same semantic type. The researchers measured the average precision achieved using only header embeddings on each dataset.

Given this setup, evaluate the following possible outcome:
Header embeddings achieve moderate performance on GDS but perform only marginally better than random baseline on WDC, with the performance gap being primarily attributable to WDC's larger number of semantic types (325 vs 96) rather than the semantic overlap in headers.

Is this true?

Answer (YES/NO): NO